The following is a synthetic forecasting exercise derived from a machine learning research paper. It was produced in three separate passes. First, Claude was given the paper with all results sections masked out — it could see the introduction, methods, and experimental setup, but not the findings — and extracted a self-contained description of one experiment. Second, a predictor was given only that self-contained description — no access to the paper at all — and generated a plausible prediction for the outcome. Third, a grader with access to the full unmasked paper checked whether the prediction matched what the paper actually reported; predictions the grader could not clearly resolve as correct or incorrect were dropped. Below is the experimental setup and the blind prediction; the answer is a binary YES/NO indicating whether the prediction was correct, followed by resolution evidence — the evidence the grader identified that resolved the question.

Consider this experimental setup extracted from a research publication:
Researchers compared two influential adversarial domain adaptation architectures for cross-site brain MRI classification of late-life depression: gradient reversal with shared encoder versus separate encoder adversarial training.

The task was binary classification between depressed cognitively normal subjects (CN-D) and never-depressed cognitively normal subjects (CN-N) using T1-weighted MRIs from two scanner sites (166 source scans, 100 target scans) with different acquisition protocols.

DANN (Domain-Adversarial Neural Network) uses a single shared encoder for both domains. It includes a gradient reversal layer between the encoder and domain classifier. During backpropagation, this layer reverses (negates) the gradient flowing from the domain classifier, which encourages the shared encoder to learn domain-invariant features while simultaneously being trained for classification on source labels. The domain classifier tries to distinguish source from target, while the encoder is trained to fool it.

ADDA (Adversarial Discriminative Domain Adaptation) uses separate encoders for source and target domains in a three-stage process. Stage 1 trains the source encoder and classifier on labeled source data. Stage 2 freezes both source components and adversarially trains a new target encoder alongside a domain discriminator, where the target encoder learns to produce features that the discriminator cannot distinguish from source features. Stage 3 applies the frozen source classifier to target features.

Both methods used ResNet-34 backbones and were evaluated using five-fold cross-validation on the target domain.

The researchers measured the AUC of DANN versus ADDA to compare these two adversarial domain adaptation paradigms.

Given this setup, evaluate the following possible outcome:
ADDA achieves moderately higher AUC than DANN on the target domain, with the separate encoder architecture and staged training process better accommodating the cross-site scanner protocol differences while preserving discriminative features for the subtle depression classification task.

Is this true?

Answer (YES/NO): NO